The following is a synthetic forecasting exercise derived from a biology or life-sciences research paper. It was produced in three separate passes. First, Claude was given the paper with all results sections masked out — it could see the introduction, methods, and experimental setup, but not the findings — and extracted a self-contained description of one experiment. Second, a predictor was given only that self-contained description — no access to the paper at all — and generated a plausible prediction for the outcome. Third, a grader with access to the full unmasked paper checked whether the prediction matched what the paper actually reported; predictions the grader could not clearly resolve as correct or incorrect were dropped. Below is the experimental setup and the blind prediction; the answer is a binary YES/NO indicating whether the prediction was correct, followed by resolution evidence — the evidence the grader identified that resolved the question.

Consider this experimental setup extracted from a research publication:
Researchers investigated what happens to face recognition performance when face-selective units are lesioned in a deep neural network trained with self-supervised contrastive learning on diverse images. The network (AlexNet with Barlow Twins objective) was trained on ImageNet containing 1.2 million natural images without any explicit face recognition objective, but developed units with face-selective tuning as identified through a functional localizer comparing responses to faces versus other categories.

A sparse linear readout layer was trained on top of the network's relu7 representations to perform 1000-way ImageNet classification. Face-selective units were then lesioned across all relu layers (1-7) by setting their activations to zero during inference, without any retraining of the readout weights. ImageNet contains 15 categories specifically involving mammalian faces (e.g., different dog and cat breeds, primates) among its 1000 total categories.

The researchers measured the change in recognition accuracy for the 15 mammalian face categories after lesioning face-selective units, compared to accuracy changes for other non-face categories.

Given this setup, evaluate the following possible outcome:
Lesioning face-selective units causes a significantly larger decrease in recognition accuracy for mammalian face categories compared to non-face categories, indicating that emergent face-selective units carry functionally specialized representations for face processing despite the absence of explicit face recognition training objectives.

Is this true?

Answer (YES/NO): YES